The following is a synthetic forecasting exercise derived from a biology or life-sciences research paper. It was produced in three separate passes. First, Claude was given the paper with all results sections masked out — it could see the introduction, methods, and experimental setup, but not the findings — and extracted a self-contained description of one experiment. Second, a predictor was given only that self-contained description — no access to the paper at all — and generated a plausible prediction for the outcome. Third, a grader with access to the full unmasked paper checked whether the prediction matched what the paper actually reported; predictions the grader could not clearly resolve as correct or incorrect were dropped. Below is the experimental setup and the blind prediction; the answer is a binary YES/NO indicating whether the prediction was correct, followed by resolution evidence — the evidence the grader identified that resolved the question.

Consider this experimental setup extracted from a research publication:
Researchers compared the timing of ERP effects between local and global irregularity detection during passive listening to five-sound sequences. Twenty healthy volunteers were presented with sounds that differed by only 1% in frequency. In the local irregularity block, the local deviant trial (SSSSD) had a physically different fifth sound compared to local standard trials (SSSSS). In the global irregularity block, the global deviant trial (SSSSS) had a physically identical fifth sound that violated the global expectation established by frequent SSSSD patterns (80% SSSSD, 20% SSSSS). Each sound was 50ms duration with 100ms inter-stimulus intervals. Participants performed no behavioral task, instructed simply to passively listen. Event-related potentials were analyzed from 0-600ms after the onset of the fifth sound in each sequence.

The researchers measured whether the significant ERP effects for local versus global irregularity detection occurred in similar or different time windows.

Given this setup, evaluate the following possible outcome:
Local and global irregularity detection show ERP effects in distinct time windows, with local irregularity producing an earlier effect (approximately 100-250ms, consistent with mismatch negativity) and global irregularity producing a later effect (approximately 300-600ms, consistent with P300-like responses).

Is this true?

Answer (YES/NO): NO